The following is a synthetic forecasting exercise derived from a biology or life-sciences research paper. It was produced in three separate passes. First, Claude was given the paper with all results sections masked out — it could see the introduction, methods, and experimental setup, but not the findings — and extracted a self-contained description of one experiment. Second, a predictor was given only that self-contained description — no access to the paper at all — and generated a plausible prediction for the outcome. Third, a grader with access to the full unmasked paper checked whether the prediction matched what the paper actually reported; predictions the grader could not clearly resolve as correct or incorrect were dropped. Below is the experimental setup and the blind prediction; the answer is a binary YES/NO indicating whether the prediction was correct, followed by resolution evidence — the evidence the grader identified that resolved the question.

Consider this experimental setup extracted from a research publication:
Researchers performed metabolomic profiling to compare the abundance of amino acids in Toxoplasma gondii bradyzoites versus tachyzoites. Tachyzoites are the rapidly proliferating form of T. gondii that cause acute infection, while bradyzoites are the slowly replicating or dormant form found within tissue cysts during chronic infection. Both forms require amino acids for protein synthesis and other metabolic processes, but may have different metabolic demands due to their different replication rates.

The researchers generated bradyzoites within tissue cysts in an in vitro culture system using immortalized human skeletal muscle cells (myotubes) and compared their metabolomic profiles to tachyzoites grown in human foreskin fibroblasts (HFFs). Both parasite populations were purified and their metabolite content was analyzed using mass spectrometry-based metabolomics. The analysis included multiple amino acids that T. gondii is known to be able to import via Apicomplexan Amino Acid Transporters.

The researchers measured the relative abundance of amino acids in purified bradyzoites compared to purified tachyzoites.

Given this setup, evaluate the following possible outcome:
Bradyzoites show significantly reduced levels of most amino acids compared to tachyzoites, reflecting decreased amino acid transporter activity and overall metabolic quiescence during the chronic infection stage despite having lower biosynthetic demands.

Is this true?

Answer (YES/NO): NO